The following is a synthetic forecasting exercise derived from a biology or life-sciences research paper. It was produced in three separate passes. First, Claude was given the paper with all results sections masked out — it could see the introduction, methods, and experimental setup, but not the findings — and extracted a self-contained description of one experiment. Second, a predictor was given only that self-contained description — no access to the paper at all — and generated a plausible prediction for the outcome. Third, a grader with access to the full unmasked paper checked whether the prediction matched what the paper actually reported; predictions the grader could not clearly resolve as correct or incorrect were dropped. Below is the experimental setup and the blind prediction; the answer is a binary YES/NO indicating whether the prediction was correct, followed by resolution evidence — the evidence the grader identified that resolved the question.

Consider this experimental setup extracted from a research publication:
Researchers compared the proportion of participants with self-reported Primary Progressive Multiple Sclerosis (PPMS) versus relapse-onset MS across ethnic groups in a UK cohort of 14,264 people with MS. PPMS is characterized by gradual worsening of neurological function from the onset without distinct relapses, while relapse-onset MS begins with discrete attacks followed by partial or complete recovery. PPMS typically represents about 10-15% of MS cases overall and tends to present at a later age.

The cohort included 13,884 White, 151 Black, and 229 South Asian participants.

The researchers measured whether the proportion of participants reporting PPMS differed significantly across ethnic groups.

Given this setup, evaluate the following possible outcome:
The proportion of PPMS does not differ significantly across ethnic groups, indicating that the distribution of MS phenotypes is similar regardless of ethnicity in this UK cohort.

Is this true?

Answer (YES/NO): YES